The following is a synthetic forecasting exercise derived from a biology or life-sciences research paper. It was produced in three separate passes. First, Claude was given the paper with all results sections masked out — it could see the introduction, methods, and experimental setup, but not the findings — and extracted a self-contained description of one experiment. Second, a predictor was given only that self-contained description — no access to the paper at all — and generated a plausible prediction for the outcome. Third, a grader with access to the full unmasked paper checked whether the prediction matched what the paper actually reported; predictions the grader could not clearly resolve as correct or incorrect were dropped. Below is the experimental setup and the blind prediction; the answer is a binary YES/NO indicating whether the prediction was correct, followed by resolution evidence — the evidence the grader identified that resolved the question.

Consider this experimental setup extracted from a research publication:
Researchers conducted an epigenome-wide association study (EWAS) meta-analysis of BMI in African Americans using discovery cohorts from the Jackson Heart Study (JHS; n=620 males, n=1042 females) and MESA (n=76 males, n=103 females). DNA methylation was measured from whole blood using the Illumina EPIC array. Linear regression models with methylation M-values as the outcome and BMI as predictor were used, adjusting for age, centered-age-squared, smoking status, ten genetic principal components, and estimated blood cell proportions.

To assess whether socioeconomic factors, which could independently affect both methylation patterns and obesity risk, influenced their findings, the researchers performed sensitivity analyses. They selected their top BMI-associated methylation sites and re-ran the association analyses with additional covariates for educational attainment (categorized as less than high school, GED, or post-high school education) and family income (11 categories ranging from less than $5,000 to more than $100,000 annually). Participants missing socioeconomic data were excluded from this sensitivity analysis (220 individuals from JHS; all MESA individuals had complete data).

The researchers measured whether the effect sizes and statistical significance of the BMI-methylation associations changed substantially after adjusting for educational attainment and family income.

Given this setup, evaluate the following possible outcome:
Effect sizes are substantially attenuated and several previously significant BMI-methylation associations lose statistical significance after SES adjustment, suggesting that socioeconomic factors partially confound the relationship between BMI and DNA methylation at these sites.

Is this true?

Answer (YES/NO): NO